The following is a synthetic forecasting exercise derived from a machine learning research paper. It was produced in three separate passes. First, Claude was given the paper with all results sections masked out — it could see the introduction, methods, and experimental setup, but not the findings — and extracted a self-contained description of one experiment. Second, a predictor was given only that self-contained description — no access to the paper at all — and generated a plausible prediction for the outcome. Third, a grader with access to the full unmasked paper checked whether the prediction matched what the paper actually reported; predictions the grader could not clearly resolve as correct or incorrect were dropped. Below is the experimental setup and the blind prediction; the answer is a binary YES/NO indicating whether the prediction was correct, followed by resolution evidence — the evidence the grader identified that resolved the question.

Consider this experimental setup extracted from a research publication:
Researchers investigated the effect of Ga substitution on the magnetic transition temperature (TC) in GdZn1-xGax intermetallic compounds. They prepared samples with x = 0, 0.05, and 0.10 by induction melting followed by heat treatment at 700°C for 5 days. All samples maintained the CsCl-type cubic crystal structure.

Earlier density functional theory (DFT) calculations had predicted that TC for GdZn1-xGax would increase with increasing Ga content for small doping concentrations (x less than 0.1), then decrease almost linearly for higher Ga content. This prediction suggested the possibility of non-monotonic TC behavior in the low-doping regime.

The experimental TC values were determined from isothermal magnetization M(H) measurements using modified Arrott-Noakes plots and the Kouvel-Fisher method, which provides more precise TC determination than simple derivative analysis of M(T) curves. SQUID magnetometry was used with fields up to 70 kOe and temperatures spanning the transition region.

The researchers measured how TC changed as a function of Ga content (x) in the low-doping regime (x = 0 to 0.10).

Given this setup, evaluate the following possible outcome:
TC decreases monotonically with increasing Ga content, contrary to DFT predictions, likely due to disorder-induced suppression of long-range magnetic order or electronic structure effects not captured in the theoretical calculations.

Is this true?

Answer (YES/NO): YES